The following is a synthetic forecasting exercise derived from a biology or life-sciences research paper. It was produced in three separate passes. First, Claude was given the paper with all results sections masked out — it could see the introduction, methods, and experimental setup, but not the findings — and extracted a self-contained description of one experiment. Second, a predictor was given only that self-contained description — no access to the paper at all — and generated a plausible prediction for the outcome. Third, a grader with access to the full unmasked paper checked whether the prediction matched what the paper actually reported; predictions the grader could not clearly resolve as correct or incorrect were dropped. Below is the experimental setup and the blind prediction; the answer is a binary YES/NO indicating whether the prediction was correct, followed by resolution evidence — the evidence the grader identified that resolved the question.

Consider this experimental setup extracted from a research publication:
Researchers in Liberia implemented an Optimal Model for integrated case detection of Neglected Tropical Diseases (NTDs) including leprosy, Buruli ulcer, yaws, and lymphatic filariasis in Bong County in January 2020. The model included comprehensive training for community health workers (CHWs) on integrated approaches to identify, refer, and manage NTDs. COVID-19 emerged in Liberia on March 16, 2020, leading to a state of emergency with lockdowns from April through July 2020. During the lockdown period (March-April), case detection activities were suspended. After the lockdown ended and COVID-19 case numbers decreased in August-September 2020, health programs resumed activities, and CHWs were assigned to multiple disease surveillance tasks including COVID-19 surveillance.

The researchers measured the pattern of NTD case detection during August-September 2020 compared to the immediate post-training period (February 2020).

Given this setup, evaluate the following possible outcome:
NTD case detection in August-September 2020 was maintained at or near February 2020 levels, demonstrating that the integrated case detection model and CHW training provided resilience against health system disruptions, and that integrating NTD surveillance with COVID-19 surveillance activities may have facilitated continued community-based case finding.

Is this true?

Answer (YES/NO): NO